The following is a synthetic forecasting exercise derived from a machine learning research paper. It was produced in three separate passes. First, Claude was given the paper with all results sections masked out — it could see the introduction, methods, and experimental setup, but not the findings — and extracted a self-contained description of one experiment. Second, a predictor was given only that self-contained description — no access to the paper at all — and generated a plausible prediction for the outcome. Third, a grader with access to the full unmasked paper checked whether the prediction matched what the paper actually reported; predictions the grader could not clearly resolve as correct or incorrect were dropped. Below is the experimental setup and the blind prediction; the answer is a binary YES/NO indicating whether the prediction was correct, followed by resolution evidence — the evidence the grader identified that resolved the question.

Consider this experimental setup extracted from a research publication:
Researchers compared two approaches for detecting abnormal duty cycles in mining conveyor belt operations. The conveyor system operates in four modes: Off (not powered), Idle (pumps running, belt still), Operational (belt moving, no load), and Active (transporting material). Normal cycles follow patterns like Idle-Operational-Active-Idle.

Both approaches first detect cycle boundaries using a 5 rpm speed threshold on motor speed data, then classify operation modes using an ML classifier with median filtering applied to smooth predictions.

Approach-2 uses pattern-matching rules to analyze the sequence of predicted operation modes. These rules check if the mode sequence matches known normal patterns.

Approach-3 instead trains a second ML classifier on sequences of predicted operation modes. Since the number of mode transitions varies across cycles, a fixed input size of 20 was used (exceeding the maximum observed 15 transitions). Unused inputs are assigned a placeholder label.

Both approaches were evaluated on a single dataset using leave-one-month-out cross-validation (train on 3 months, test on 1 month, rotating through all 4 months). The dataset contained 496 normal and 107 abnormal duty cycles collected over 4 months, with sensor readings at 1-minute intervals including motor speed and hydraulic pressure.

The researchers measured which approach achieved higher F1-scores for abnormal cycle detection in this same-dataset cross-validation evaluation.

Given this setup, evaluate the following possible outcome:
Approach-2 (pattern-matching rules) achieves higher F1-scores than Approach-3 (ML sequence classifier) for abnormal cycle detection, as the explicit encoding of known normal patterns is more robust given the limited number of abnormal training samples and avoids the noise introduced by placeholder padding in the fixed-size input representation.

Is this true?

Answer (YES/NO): YES